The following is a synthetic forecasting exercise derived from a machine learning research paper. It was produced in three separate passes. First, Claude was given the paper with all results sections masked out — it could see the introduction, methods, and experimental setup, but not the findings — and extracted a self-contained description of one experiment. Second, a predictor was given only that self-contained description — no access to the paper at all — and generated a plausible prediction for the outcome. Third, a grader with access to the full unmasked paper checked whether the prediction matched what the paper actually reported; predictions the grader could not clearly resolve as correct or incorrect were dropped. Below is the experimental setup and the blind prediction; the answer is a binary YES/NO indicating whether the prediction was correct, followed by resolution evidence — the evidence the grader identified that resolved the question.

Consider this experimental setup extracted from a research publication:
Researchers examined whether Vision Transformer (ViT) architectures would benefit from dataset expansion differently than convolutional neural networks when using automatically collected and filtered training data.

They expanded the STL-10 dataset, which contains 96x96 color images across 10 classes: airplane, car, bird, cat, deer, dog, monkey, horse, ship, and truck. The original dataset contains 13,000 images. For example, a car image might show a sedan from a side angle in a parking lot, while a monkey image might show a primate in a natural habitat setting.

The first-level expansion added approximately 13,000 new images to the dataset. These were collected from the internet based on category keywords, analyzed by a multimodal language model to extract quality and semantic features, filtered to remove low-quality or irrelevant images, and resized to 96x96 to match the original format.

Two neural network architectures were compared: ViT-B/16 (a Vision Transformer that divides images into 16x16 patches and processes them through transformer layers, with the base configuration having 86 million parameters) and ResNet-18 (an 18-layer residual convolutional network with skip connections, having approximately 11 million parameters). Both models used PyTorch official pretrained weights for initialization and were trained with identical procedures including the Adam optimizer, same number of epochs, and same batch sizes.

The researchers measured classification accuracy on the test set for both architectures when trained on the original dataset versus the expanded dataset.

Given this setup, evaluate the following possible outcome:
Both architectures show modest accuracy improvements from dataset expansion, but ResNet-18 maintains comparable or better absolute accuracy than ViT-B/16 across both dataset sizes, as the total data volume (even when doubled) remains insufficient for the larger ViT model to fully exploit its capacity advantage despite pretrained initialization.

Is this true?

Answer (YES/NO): NO